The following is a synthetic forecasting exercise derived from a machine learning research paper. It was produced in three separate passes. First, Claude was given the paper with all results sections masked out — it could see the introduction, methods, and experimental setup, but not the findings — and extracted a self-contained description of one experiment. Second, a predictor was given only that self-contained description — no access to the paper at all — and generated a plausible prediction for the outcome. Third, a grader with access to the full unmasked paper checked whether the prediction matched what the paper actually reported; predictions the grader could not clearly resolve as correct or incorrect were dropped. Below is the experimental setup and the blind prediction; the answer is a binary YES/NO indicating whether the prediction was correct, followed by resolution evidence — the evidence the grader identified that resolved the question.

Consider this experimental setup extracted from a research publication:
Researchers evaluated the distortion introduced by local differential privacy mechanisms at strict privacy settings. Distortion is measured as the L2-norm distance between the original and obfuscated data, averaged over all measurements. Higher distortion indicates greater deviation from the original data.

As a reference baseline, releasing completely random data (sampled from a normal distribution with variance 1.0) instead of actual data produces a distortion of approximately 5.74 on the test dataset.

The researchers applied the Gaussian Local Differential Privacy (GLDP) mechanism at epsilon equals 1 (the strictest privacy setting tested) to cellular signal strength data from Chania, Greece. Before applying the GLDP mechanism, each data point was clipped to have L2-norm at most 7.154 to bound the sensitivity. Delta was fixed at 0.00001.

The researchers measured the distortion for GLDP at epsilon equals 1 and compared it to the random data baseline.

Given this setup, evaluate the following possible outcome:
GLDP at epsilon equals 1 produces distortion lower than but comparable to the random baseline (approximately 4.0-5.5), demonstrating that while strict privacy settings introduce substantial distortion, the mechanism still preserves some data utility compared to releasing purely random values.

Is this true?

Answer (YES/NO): NO